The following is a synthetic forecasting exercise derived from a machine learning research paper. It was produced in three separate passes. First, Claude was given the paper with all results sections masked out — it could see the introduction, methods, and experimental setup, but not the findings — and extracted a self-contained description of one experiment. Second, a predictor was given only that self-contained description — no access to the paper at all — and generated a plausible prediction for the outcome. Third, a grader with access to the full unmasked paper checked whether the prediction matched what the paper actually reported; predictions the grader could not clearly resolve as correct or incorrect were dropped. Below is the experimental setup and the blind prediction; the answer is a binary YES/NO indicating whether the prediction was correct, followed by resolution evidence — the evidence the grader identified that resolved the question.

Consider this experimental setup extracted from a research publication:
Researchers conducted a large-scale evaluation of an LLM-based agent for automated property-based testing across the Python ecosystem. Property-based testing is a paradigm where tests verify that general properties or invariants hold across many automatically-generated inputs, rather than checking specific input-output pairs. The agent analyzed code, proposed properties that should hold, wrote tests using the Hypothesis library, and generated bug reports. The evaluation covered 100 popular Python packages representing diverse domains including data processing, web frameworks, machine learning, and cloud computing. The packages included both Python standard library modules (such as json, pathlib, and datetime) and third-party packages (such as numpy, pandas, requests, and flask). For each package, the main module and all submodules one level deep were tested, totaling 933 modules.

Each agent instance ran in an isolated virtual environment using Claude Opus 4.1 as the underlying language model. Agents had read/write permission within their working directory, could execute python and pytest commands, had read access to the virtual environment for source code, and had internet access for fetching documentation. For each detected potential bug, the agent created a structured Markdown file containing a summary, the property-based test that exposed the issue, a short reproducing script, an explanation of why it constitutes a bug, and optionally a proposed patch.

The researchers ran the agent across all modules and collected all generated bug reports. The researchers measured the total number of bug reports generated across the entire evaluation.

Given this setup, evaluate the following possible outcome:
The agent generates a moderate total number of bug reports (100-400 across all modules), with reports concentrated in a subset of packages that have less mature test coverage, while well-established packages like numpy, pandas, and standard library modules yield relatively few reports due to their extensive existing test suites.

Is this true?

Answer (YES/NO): NO